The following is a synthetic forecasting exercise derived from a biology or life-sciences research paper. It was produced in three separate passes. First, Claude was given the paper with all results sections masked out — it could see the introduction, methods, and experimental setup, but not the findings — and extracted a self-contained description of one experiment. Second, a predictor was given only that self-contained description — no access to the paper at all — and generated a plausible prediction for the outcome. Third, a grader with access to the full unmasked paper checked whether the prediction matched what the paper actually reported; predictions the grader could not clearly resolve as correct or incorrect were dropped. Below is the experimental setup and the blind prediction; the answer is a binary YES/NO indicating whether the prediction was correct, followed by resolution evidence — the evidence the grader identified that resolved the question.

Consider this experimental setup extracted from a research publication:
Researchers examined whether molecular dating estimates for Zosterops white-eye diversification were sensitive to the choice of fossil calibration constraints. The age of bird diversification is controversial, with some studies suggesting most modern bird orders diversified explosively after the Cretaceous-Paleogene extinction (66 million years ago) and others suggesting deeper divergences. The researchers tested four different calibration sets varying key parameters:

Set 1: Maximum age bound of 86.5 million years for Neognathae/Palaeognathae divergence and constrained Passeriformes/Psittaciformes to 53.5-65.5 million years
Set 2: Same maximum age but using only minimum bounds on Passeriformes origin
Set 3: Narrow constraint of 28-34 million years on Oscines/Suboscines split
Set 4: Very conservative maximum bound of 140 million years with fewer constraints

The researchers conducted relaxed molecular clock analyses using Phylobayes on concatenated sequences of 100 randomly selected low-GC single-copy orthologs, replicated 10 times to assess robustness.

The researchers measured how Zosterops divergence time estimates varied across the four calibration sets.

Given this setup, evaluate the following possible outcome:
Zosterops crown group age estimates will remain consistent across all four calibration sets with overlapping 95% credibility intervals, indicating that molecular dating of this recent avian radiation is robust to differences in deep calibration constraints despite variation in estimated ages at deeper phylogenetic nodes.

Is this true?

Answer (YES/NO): YES